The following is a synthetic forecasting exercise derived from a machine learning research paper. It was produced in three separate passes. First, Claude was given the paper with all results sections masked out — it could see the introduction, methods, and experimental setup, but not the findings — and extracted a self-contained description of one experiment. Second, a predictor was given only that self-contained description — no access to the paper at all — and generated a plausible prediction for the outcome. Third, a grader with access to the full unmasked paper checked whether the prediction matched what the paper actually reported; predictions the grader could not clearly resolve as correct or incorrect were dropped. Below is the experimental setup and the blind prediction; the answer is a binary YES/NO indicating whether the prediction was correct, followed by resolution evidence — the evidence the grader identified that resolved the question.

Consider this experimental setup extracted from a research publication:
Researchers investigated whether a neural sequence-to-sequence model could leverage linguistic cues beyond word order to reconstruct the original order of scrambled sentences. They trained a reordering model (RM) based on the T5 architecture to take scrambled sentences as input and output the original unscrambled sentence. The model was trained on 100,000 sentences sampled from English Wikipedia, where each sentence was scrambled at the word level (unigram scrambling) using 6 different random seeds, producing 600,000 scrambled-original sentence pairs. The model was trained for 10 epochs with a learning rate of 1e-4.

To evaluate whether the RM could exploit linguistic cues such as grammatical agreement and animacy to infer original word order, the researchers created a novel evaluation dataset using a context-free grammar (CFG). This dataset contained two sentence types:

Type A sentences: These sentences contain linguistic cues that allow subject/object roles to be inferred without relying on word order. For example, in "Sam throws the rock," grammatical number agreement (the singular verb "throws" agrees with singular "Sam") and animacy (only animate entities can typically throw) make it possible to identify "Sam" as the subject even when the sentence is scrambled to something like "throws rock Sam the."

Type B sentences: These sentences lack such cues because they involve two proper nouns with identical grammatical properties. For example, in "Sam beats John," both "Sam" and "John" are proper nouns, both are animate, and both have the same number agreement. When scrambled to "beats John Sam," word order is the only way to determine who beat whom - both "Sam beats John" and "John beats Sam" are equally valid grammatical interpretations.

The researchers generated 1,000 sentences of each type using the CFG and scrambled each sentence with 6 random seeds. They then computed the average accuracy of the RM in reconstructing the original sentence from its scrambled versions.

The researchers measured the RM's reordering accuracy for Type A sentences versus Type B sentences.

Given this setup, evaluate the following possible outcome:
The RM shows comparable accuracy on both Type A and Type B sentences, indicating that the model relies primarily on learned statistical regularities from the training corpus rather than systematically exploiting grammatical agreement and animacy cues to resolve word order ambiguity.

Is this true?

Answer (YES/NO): NO